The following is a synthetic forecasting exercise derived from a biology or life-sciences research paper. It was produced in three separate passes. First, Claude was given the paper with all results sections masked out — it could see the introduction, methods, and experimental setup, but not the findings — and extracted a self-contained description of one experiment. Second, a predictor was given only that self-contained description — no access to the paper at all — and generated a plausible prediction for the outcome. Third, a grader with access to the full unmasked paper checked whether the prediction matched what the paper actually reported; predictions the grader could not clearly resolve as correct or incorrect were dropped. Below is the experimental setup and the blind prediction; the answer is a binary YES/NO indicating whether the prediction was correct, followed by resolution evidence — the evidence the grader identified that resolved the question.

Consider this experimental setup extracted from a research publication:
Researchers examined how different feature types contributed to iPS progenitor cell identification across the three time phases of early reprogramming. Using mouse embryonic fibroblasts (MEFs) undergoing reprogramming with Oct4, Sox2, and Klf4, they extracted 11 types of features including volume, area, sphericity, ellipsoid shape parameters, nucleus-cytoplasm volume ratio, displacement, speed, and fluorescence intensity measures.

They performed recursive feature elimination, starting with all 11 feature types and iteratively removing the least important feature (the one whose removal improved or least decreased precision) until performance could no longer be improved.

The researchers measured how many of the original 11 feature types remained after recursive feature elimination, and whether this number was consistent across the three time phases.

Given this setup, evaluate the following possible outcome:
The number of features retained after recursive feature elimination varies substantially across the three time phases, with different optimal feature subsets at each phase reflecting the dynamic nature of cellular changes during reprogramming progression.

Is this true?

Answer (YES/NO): YES